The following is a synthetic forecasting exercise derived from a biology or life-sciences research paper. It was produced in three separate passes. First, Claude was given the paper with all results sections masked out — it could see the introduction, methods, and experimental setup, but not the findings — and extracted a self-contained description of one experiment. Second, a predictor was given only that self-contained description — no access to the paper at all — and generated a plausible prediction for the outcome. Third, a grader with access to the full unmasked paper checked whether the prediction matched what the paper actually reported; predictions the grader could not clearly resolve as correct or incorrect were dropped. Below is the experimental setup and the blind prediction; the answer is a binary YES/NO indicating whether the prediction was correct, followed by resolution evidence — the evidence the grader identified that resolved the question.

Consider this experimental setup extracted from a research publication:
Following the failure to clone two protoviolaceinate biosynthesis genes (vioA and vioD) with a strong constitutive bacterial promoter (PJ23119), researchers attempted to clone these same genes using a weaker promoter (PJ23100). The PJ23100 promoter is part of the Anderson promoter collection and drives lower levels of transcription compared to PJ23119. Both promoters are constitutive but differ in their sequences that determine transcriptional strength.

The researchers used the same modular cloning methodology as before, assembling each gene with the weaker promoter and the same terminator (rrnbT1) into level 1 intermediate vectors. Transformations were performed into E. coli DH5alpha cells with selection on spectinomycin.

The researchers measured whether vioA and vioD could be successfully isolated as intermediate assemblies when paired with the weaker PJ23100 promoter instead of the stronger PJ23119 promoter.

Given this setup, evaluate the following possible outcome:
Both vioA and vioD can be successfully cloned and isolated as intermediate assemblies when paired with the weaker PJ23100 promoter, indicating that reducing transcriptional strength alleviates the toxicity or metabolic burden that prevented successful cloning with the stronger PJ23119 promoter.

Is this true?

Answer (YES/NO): YES